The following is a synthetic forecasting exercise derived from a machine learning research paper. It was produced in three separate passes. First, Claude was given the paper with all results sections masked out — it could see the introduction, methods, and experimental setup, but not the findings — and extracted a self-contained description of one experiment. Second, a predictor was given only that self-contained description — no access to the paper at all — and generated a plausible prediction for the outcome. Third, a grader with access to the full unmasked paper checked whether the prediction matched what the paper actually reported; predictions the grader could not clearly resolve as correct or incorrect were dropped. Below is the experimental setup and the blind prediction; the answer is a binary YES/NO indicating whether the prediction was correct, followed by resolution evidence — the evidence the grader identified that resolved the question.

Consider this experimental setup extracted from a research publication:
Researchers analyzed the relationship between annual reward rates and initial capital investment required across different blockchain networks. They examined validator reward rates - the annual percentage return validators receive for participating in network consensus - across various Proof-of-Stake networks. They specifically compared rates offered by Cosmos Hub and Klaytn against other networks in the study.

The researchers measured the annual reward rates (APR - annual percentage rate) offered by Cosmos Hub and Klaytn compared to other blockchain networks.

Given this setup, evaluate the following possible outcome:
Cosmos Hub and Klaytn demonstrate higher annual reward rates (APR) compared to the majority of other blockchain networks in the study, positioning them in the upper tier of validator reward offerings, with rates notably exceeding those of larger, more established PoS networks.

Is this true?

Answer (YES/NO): YES